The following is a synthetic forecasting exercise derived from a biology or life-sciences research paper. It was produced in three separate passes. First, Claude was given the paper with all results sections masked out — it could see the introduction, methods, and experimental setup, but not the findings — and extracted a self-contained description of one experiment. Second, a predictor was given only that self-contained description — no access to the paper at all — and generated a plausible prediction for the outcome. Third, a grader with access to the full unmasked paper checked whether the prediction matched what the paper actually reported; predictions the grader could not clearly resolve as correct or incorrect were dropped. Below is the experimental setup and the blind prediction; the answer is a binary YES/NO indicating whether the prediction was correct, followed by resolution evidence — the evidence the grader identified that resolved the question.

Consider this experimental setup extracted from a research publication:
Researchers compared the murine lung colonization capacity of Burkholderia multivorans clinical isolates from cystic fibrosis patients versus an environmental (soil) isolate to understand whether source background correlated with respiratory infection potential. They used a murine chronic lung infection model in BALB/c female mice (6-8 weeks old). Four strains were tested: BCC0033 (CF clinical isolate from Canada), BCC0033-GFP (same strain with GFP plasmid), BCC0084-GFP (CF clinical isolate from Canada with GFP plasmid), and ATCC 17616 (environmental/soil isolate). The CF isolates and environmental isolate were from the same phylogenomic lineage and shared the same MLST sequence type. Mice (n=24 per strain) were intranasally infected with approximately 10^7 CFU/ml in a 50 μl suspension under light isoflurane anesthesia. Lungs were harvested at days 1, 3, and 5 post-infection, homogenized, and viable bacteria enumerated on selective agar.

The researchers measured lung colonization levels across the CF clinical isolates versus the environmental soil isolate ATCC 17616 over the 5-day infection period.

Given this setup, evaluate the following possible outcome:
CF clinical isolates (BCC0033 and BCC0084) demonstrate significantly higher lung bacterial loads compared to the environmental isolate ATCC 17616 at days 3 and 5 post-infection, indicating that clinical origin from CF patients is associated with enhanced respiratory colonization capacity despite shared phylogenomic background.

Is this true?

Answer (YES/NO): NO